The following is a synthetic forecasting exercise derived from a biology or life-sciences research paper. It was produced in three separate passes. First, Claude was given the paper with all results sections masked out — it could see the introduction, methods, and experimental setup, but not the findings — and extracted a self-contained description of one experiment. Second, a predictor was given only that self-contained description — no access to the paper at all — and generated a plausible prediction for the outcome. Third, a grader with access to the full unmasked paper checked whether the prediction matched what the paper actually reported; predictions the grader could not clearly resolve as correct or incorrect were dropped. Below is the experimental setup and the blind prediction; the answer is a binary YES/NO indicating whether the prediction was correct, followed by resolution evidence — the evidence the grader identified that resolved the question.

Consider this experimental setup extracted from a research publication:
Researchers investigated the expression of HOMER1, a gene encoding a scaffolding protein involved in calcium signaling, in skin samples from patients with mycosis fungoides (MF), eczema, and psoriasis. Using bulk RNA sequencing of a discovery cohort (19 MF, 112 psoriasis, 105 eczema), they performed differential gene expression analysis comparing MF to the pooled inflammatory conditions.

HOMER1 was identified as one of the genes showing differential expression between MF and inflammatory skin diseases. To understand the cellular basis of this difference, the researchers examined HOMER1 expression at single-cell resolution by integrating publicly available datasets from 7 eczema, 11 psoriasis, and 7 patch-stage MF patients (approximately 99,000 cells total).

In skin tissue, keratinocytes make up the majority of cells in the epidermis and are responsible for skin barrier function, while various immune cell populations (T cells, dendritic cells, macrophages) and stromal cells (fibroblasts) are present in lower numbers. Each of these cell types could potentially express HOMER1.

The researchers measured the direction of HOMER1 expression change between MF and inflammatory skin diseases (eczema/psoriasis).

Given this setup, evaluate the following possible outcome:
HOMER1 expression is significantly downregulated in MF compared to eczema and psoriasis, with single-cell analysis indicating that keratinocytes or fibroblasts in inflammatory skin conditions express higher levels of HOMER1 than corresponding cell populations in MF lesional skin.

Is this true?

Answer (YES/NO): YES